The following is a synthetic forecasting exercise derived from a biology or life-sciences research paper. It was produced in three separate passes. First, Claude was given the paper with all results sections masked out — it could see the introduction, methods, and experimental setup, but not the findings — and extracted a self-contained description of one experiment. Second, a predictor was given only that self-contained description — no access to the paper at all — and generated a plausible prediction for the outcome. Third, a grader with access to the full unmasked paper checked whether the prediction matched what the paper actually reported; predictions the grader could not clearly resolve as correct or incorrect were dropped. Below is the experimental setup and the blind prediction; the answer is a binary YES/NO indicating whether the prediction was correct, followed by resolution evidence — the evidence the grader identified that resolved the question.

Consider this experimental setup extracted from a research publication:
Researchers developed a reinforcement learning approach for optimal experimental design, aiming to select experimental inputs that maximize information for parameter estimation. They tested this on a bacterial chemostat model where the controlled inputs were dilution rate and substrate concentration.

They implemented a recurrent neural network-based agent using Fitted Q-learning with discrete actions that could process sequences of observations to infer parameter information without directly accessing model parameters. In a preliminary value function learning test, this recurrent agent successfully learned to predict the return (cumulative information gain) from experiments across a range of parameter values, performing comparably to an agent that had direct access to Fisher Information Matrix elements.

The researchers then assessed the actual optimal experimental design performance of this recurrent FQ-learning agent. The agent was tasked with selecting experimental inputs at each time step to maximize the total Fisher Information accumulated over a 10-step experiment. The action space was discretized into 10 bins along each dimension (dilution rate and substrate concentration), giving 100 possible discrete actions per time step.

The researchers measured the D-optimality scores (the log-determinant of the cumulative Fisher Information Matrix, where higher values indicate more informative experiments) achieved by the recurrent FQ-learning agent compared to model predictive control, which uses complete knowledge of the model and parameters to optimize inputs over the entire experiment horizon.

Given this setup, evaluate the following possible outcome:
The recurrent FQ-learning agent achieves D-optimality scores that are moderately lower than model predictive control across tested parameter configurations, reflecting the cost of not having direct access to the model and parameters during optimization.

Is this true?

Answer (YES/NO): NO